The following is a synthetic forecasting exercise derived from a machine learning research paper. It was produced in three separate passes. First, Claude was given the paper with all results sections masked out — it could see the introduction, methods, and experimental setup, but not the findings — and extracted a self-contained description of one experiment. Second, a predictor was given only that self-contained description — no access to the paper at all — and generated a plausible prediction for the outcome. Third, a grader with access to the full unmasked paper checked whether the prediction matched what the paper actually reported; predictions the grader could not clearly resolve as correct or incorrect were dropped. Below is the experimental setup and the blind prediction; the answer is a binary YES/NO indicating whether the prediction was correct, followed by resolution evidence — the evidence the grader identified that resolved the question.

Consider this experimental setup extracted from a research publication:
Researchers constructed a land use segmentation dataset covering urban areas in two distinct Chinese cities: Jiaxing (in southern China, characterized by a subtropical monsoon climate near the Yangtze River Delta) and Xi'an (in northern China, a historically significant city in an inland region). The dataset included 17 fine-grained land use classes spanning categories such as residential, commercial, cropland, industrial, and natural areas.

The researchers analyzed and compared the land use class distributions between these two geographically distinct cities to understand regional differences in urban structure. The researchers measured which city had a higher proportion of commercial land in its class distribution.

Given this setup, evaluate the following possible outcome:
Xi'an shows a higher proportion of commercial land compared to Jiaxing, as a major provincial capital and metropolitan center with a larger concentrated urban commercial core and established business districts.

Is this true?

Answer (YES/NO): YES